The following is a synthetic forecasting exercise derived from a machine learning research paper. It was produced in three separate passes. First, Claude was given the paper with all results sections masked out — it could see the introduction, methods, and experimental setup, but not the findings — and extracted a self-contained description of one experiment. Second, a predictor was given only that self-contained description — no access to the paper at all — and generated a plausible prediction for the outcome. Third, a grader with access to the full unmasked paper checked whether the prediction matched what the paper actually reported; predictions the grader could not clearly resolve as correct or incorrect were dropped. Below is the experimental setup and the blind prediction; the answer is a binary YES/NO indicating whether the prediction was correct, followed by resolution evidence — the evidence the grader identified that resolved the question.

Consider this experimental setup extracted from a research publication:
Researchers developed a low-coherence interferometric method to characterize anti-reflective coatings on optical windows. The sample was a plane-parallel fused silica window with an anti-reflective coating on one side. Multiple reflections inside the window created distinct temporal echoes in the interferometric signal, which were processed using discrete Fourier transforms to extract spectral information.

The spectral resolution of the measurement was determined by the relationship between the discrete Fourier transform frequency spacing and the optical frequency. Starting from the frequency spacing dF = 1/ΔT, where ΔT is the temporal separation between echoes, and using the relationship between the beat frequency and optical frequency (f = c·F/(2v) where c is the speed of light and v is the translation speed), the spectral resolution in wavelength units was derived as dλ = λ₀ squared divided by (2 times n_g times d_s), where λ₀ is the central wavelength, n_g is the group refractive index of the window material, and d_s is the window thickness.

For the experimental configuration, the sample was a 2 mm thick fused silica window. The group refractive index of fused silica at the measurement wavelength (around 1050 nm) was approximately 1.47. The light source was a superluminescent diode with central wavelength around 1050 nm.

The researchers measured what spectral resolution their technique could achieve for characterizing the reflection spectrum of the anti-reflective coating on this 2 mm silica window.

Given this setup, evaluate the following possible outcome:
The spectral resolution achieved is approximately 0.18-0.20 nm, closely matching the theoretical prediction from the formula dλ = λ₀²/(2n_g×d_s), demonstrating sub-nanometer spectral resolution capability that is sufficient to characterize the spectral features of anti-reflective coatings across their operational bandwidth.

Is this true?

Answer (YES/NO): YES